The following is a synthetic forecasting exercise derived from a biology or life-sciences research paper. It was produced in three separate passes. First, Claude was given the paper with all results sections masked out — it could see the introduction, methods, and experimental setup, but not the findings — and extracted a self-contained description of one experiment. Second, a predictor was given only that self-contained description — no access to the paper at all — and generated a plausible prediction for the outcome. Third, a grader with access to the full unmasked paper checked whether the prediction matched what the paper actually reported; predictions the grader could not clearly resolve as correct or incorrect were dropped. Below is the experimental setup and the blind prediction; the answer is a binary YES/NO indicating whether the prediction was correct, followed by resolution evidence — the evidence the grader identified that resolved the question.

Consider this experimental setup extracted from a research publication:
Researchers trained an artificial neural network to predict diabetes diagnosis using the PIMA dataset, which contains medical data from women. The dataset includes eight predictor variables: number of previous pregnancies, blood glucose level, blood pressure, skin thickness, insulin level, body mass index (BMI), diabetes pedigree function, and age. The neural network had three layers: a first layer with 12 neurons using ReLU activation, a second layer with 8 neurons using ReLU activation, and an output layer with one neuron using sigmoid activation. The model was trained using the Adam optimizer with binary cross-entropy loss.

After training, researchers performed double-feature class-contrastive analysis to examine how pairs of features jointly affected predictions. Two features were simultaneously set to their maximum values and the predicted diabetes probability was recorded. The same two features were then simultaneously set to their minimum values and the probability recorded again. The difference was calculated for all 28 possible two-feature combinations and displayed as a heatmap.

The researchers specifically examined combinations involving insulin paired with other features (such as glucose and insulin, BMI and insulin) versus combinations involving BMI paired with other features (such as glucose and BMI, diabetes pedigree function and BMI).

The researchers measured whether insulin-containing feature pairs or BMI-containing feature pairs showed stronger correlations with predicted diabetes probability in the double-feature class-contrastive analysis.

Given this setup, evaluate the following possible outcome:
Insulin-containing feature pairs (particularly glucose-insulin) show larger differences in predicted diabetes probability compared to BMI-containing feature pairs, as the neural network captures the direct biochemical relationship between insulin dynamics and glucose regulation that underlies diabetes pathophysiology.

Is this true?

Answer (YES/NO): NO